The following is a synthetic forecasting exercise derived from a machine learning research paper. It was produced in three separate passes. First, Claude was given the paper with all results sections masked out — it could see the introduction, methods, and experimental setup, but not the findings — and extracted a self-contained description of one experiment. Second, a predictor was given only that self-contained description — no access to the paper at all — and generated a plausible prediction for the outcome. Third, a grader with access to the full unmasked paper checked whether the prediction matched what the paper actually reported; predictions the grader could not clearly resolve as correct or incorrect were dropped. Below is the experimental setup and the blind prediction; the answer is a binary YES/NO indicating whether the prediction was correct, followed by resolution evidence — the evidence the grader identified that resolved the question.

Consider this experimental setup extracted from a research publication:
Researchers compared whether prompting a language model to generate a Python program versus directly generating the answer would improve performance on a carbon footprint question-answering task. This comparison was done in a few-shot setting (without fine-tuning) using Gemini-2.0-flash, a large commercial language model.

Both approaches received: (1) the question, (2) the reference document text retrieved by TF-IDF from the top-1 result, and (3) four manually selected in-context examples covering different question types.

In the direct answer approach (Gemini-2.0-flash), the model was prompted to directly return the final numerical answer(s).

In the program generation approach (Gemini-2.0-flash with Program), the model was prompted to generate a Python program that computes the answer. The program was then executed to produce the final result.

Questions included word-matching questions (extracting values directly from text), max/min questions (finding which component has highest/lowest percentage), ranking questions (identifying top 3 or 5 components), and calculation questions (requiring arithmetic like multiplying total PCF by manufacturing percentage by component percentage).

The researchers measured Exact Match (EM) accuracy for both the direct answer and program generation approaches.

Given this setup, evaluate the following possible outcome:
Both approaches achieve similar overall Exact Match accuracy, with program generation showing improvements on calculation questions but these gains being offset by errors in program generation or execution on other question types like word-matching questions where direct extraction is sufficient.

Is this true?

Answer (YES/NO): NO